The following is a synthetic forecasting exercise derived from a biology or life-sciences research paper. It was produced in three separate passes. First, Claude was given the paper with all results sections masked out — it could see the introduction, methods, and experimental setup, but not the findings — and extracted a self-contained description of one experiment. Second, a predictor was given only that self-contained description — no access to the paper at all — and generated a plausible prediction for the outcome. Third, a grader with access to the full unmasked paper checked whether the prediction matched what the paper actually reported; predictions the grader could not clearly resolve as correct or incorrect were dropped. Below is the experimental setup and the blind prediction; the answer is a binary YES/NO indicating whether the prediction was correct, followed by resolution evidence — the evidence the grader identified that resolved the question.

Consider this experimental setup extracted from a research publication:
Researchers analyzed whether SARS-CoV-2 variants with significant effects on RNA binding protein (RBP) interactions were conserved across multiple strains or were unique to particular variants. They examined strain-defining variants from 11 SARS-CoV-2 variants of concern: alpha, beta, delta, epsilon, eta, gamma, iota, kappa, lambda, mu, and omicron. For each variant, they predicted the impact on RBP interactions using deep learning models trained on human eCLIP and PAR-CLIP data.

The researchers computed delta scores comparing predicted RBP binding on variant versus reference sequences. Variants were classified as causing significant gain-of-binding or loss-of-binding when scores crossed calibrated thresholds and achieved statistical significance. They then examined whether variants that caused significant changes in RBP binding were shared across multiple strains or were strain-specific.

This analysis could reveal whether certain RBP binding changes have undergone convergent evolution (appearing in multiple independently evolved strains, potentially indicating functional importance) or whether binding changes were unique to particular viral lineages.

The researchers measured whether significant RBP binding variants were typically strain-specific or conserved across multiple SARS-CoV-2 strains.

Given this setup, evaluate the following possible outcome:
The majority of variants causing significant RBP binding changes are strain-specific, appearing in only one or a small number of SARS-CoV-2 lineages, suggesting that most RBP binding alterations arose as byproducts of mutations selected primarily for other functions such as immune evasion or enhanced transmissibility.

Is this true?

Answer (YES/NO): YES